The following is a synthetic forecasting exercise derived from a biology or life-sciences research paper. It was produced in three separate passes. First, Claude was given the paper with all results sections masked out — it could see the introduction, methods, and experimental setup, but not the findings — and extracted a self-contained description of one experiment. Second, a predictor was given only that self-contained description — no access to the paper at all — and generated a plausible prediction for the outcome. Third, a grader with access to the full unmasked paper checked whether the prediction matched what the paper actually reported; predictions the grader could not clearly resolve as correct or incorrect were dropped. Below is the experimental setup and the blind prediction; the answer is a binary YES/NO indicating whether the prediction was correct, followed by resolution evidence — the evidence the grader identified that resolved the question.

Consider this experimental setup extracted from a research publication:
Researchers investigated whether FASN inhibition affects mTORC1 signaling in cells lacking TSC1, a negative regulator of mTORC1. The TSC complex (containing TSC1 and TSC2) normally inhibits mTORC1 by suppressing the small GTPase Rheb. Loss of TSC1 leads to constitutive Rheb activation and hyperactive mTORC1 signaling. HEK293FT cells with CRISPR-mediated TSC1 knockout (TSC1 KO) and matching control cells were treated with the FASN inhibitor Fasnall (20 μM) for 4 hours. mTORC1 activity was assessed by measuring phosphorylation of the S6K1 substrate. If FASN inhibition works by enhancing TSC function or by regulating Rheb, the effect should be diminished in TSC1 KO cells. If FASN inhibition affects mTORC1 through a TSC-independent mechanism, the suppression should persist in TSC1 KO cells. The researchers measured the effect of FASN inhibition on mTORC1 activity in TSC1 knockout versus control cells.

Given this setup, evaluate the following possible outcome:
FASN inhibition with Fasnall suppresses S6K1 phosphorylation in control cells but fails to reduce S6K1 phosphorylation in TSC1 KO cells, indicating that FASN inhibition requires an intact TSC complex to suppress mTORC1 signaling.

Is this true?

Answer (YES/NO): NO